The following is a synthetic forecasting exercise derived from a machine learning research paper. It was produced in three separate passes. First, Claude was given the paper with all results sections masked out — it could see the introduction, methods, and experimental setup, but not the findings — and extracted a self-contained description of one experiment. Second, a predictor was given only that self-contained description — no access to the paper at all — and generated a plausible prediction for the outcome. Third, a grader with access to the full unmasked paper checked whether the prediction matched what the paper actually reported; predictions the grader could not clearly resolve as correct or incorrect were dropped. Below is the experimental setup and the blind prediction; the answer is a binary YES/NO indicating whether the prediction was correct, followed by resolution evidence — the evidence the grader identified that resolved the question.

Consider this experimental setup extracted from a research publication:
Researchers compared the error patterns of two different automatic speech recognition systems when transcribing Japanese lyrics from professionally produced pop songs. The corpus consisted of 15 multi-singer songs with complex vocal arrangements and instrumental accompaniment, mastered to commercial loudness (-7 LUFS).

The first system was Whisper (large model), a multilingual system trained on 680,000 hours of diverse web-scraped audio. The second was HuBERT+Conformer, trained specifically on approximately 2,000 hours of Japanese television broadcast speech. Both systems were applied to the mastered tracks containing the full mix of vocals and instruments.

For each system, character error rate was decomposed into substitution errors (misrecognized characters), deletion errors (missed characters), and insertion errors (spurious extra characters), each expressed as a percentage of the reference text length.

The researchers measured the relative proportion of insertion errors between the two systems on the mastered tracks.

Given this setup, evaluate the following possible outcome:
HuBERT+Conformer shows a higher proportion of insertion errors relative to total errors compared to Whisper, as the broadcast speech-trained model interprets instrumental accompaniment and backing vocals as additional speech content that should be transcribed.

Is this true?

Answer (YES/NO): NO